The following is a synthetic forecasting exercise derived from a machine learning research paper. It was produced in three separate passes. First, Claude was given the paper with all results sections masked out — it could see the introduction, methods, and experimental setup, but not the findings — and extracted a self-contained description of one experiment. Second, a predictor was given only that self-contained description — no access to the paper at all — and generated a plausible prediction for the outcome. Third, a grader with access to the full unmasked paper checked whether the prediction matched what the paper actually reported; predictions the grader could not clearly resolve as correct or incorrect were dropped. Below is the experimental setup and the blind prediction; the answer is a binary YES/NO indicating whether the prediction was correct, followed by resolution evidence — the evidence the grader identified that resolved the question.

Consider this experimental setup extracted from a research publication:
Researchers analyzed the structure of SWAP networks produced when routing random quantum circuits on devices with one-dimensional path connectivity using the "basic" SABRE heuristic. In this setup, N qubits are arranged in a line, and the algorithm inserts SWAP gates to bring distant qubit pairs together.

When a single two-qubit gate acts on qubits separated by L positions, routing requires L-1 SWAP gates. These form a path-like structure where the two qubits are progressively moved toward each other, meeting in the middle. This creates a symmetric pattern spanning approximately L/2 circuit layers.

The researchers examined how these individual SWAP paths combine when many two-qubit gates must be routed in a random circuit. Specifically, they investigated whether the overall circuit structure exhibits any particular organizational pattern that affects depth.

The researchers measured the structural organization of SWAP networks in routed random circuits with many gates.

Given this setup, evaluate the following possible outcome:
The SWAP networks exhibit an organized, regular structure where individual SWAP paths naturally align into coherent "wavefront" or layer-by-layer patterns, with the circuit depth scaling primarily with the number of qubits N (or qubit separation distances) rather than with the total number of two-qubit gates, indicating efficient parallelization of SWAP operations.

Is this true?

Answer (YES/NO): NO